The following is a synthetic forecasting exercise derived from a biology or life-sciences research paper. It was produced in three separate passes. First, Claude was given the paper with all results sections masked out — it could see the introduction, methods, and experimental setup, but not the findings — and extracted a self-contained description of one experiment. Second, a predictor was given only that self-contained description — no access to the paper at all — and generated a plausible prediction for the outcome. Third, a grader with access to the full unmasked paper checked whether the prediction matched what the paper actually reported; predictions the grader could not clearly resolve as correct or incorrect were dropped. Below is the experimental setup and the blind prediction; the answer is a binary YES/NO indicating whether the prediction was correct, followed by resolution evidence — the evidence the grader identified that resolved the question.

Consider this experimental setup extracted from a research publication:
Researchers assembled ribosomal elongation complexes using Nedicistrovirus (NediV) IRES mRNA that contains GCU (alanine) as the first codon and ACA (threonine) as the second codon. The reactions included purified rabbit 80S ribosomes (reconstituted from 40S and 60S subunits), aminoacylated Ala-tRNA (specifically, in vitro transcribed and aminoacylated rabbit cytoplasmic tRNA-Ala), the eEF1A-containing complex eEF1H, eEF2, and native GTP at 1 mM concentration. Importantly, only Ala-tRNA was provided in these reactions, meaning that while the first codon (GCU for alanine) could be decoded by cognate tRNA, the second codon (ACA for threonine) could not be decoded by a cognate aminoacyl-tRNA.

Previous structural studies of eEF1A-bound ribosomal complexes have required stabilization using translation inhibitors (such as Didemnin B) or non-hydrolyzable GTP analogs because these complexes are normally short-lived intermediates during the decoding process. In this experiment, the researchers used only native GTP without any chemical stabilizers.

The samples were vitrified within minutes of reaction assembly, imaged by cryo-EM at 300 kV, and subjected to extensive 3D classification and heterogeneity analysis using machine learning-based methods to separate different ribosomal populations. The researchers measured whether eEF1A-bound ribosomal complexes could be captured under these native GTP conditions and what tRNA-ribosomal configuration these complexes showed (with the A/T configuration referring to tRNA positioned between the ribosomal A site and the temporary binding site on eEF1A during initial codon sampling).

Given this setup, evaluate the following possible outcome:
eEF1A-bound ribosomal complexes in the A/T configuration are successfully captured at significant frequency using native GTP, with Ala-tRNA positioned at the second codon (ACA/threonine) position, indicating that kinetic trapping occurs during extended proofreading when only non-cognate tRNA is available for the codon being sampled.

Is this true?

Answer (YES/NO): YES